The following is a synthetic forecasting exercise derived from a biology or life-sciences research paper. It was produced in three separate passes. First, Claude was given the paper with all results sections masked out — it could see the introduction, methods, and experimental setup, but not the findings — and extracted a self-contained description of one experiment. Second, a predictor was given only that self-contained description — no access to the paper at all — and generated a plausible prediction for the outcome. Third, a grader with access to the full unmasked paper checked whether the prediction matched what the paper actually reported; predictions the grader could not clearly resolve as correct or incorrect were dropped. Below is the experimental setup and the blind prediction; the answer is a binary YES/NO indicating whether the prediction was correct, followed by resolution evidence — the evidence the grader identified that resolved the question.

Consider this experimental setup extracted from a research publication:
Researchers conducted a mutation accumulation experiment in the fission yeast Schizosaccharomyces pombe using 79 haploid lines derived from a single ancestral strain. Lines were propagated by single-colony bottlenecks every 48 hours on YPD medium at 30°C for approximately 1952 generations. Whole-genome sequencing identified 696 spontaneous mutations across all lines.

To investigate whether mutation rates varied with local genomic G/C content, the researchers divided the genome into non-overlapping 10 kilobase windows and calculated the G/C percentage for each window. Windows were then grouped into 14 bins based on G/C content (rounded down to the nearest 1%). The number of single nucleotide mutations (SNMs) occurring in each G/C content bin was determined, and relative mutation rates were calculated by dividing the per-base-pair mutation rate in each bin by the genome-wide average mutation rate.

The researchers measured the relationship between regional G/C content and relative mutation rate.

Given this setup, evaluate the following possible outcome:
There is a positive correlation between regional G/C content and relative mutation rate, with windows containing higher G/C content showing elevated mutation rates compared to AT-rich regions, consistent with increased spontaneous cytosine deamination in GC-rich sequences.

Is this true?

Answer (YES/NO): NO